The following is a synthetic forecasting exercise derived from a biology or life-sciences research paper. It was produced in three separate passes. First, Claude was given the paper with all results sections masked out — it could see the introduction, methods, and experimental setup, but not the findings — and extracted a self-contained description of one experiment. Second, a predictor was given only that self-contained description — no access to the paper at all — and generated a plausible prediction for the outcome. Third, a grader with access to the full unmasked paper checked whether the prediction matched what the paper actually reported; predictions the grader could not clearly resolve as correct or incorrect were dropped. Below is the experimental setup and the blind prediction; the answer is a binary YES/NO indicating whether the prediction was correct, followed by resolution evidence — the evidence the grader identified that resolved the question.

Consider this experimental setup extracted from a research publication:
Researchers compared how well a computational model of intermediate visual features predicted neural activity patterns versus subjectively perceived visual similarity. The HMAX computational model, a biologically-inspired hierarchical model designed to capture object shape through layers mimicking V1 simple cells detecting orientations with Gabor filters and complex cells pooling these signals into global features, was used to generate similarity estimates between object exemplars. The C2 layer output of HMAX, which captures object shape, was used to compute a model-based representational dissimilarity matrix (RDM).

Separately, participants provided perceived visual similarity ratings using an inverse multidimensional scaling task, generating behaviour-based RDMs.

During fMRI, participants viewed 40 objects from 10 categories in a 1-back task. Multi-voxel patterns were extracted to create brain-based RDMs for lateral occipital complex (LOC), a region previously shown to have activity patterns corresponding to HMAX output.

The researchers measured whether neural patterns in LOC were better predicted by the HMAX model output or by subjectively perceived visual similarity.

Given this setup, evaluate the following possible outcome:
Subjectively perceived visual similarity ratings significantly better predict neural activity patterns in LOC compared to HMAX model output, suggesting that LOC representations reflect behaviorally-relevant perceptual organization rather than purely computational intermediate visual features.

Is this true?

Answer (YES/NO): NO